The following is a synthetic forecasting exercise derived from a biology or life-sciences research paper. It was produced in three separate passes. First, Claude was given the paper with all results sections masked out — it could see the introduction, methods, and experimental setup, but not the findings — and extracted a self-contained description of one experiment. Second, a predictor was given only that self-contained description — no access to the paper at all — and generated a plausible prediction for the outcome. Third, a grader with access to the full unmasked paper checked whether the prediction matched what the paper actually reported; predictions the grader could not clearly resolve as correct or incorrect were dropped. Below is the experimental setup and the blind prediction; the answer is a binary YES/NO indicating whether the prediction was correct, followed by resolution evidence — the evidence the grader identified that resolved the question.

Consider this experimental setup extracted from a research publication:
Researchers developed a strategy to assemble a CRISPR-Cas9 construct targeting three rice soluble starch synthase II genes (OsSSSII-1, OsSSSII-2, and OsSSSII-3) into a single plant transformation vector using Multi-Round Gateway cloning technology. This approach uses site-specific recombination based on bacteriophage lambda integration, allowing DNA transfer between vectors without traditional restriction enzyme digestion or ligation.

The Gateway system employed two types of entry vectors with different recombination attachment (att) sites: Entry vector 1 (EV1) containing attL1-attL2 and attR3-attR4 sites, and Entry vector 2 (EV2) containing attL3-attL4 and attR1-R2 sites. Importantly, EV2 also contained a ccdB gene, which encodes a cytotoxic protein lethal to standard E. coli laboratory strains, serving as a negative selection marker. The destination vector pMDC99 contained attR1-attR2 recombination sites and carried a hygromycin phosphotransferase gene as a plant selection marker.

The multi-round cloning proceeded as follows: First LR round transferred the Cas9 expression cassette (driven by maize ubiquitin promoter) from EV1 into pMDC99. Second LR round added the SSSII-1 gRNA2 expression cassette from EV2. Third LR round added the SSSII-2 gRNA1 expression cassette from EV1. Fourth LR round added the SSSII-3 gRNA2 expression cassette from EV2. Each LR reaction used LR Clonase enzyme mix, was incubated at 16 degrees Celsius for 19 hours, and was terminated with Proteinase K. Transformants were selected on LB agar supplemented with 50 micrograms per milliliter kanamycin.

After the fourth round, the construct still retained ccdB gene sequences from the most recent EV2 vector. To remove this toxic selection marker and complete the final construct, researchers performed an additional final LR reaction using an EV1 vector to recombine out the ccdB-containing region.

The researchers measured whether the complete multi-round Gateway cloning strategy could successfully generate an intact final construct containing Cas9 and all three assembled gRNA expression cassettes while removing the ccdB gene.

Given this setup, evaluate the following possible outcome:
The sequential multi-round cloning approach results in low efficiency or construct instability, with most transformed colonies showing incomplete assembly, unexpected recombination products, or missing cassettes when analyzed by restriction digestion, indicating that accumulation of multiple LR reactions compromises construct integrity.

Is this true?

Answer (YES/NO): YES